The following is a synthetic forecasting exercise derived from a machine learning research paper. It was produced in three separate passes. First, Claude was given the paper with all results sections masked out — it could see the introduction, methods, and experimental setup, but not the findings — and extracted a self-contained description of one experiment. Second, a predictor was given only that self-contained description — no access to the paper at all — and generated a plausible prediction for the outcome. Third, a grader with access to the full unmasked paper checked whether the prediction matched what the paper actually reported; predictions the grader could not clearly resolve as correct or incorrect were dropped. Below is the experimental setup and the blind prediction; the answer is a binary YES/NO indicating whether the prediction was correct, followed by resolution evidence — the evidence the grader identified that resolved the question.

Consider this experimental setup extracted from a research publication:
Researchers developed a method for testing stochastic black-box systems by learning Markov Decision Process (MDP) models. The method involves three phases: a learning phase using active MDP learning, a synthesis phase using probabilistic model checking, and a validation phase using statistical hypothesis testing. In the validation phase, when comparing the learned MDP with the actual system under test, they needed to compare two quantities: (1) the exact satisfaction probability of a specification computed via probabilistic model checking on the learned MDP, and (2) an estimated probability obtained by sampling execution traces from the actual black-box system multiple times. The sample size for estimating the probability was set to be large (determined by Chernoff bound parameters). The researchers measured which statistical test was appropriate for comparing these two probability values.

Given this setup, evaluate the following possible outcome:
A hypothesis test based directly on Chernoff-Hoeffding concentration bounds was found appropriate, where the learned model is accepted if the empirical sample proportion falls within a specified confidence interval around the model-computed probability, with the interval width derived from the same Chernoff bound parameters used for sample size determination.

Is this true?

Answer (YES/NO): NO